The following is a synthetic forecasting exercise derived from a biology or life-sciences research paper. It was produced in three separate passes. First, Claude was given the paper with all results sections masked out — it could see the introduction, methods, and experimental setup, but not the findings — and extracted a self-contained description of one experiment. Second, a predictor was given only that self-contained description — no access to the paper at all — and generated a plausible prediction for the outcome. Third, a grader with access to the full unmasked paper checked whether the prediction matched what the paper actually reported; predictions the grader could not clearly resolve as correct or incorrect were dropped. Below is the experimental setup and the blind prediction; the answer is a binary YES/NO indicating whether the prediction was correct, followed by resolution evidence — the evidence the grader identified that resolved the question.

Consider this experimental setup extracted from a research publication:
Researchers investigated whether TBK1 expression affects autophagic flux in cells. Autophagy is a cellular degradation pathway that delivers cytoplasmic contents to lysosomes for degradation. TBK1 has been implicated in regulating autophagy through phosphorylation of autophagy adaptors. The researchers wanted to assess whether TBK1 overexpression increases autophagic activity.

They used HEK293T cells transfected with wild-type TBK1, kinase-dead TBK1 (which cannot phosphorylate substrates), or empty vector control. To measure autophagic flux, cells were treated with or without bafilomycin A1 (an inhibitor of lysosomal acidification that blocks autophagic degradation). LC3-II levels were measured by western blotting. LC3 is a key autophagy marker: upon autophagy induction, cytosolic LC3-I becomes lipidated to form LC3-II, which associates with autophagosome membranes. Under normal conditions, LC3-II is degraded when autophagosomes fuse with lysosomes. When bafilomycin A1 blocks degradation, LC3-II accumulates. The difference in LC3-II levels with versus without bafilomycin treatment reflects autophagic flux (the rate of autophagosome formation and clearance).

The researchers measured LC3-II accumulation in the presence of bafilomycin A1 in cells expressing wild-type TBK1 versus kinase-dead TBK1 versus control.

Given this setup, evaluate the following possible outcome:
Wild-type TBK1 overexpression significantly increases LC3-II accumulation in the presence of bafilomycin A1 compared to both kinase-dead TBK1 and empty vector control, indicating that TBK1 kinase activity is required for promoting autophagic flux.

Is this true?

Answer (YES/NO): NO